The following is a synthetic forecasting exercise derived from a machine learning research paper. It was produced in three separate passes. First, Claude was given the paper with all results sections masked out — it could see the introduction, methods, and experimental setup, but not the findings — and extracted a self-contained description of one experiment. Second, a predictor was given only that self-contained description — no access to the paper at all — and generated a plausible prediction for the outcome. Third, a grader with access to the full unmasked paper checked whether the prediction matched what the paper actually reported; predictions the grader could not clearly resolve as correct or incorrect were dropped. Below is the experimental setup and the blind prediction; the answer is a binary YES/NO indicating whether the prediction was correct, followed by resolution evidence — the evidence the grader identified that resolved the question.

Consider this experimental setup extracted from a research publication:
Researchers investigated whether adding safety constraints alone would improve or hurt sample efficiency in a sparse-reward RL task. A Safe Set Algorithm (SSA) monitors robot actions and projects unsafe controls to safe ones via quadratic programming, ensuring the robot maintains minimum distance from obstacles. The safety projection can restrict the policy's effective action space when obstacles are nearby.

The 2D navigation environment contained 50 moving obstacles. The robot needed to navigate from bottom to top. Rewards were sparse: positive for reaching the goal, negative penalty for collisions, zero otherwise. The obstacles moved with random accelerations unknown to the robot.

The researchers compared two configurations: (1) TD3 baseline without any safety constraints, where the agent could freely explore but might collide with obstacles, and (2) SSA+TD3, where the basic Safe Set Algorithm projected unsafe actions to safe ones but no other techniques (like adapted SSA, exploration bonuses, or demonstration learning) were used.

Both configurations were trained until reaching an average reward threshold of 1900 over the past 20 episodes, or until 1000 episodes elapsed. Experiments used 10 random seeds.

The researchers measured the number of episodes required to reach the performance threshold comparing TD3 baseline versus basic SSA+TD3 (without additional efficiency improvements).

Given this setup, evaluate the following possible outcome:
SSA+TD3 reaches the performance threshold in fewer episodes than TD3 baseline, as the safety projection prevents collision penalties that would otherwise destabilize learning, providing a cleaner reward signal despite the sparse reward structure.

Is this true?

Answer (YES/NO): YES